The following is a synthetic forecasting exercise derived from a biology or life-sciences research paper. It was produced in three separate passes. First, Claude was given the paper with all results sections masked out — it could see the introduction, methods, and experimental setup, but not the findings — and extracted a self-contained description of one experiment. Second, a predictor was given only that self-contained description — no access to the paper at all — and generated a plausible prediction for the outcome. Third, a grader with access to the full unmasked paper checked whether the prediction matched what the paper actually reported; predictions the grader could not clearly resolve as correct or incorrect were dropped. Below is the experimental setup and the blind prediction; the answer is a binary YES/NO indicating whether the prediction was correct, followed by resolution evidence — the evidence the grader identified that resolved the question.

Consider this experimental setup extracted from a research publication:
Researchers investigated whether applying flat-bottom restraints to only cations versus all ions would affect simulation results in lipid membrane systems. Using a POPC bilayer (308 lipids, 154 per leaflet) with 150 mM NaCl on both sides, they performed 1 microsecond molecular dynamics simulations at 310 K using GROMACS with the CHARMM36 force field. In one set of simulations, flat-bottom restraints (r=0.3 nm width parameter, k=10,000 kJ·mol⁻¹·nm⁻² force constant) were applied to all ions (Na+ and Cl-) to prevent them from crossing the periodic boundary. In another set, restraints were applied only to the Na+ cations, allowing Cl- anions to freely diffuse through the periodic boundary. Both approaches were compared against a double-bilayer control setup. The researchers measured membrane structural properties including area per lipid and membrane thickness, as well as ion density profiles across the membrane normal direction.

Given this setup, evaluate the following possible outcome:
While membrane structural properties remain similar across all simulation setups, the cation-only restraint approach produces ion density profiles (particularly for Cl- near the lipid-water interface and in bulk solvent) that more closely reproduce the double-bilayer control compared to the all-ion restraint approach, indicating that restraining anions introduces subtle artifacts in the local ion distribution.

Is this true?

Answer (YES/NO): NO